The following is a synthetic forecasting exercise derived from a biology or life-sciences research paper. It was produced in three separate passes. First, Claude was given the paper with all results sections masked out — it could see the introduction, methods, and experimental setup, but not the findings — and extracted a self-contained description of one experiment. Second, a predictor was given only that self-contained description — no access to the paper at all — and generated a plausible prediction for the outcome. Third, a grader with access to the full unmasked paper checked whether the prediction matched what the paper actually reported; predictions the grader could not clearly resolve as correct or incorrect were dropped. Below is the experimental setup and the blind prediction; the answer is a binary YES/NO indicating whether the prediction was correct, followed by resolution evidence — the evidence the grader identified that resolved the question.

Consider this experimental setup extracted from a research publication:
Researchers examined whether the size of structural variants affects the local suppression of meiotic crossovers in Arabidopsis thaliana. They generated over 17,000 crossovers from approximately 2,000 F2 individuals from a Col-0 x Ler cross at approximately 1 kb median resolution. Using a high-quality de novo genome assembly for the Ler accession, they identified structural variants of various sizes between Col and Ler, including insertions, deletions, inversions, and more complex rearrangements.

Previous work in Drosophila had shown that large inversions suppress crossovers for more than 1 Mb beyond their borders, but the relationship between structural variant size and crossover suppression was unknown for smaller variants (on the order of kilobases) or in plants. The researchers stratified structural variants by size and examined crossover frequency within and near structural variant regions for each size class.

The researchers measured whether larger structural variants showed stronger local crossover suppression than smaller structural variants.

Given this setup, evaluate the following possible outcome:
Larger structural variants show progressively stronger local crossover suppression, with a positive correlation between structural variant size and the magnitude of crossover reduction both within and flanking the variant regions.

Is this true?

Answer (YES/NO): NO